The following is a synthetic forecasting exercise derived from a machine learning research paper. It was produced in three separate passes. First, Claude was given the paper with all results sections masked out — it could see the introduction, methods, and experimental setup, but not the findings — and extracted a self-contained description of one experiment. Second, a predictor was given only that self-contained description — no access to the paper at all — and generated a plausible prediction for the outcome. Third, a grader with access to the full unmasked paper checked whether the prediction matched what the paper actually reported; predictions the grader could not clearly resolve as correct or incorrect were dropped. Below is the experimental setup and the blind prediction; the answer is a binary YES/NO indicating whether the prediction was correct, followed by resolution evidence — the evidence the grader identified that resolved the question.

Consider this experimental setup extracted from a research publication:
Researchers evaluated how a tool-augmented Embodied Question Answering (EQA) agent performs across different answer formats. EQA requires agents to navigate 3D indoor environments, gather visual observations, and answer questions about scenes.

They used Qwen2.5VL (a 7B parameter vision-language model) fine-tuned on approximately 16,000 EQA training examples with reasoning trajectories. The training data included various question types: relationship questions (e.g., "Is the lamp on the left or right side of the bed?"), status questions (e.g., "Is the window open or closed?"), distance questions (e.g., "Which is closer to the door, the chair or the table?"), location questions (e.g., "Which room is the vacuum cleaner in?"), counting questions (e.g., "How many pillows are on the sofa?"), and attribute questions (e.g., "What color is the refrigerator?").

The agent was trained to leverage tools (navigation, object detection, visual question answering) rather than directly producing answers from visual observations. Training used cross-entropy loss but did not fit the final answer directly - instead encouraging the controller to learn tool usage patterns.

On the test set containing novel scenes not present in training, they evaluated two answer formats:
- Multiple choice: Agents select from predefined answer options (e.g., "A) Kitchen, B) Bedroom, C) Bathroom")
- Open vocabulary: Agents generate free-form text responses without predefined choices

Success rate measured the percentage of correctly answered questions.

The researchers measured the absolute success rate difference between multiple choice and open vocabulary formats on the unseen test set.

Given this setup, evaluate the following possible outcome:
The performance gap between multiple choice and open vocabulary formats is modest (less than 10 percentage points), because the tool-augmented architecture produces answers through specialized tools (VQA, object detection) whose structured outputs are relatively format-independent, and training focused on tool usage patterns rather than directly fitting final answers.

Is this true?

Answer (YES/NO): YES